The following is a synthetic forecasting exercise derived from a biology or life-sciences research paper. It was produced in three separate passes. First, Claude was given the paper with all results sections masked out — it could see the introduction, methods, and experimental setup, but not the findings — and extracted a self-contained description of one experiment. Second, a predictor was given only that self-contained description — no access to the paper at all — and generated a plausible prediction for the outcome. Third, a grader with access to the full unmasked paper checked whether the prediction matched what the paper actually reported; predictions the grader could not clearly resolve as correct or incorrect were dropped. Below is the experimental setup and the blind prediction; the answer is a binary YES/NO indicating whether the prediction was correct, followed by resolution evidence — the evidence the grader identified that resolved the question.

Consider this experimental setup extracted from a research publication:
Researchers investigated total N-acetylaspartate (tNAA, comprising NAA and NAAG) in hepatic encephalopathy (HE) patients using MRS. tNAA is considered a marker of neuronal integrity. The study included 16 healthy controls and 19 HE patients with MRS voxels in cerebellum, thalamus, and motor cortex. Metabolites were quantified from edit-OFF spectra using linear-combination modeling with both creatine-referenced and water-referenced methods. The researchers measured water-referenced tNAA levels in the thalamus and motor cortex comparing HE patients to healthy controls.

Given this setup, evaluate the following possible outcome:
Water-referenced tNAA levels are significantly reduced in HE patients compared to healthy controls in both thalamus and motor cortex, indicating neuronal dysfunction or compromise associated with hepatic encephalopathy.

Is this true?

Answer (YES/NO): YES